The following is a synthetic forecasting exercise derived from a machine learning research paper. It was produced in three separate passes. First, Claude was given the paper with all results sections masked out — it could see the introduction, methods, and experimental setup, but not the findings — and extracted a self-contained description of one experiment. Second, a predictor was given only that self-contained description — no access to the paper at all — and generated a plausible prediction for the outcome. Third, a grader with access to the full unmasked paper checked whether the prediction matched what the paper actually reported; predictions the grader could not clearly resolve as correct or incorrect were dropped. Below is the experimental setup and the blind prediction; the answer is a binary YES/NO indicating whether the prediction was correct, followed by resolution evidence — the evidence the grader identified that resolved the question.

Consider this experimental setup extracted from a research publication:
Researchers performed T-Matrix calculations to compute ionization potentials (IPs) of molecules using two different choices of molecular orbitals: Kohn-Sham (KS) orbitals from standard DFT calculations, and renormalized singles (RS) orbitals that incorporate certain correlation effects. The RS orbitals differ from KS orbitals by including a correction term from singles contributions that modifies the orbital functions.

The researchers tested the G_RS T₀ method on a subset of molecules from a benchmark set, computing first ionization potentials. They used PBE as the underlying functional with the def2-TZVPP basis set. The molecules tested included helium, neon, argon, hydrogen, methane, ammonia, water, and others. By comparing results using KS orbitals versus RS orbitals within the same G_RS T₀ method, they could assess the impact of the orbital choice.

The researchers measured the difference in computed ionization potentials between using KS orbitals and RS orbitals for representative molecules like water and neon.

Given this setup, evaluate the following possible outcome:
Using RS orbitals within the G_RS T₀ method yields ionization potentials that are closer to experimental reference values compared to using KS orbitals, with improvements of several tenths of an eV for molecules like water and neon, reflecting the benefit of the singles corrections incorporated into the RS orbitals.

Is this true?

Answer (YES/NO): NO